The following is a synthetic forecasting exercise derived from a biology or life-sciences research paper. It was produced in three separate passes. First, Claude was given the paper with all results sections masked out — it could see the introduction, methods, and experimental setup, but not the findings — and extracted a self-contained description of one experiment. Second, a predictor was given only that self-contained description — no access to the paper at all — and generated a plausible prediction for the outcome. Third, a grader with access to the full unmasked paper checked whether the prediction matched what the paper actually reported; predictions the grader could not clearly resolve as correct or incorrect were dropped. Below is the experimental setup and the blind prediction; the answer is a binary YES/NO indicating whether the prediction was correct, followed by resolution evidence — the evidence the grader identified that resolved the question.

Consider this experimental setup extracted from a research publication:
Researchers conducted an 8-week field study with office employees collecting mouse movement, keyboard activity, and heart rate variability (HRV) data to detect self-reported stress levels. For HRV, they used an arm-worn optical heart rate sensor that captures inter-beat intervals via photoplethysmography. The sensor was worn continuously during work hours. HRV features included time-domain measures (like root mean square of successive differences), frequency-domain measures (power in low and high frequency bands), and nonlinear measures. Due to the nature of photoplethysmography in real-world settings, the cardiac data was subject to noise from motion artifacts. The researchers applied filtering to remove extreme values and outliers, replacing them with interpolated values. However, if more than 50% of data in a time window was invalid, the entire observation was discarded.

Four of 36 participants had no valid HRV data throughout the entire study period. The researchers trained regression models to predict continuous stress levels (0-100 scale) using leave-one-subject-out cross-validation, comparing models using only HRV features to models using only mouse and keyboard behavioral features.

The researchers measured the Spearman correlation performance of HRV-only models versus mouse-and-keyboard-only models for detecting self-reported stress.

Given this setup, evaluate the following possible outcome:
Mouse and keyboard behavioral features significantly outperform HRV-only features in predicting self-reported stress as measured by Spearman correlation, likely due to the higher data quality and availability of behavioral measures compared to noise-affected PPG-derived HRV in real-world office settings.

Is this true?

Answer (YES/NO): YES